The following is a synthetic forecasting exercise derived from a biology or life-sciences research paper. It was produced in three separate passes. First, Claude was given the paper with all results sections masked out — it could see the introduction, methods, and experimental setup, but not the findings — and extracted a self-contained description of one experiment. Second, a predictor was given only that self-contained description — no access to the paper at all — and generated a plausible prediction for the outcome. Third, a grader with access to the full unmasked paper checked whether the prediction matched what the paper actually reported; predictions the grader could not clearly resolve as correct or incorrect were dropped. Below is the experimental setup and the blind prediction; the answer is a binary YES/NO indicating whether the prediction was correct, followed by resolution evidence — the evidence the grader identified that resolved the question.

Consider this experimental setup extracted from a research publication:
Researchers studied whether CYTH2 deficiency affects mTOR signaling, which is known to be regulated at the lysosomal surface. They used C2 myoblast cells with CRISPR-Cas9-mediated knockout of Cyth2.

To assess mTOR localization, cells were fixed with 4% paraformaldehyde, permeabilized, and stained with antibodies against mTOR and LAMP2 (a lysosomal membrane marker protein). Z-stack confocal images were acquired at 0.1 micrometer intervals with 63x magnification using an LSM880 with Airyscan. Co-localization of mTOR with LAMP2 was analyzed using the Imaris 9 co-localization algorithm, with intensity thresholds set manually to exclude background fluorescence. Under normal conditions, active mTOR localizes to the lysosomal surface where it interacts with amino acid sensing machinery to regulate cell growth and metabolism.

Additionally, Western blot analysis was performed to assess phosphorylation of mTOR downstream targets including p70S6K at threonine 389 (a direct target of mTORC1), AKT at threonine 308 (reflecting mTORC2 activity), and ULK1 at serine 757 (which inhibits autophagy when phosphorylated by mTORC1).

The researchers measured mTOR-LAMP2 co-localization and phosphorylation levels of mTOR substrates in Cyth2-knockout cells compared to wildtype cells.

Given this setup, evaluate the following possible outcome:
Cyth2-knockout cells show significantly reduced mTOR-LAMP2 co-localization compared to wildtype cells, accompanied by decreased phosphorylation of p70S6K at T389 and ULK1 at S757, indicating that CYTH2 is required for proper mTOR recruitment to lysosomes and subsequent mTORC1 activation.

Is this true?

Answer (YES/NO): NO